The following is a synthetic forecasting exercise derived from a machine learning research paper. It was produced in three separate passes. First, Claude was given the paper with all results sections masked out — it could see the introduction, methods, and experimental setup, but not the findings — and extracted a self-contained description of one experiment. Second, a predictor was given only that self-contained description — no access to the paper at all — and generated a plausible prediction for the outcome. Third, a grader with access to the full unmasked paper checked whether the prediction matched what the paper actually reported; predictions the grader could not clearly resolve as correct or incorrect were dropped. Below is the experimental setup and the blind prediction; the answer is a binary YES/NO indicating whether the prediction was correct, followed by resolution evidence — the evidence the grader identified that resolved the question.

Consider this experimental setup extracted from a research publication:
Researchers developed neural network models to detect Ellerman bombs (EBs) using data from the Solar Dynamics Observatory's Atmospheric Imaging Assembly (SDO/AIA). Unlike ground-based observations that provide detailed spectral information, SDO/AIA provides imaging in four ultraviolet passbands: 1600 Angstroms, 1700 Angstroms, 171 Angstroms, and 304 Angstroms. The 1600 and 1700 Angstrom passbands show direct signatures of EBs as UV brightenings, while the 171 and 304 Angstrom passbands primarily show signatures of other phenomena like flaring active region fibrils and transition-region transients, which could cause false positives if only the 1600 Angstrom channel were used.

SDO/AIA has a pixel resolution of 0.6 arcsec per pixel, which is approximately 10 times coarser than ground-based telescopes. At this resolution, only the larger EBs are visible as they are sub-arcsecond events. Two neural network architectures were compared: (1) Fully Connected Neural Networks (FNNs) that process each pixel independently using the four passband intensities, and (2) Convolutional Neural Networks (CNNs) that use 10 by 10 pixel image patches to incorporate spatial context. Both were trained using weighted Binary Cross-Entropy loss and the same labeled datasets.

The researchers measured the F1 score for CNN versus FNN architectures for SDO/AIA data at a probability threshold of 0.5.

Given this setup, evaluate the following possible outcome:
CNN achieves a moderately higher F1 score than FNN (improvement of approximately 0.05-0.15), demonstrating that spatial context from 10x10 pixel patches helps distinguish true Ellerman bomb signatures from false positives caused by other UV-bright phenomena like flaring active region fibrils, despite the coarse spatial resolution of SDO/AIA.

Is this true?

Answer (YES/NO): YES